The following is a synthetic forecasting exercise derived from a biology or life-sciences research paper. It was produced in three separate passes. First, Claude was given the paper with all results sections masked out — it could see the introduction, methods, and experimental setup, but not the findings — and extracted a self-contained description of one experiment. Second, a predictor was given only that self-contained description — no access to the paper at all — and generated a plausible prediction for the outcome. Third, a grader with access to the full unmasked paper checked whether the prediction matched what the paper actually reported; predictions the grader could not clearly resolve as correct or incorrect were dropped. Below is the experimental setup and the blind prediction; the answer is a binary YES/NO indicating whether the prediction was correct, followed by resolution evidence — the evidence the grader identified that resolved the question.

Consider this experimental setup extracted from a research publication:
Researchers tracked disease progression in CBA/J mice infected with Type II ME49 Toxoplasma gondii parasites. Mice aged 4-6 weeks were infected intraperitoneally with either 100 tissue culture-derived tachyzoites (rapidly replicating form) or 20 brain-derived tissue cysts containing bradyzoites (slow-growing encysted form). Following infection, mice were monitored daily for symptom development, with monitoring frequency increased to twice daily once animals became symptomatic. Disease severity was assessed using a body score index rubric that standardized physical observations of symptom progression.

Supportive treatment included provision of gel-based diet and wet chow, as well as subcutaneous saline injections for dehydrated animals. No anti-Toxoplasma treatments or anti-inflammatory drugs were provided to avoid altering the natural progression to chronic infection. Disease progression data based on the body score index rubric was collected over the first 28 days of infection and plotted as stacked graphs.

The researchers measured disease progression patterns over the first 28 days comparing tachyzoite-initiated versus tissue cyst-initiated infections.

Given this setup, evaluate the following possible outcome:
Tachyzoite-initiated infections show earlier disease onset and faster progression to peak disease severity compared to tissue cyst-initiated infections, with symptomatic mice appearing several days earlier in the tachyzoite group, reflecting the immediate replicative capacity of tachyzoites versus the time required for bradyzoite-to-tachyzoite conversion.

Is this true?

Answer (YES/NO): YES